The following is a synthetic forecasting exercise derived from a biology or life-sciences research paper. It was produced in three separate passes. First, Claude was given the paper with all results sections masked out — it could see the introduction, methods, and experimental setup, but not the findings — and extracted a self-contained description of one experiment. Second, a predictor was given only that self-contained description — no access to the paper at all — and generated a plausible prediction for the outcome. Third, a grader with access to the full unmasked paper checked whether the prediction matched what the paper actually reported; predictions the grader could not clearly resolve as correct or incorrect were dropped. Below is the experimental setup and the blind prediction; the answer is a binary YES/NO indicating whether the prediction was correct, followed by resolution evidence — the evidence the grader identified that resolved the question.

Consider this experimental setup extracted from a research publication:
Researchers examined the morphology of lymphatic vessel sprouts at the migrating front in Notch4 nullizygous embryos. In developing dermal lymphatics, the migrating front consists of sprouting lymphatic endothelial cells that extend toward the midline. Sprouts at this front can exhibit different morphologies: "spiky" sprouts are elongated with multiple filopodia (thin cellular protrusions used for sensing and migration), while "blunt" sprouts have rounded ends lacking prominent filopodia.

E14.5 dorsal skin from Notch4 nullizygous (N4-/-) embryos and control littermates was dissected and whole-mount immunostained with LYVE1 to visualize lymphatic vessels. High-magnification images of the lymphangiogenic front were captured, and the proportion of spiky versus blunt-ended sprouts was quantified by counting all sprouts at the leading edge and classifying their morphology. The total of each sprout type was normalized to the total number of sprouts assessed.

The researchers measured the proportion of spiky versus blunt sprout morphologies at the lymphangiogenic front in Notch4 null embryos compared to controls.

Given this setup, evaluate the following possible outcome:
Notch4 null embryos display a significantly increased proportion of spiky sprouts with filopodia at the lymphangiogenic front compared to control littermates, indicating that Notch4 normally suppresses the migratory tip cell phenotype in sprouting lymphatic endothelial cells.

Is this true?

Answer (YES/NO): NO